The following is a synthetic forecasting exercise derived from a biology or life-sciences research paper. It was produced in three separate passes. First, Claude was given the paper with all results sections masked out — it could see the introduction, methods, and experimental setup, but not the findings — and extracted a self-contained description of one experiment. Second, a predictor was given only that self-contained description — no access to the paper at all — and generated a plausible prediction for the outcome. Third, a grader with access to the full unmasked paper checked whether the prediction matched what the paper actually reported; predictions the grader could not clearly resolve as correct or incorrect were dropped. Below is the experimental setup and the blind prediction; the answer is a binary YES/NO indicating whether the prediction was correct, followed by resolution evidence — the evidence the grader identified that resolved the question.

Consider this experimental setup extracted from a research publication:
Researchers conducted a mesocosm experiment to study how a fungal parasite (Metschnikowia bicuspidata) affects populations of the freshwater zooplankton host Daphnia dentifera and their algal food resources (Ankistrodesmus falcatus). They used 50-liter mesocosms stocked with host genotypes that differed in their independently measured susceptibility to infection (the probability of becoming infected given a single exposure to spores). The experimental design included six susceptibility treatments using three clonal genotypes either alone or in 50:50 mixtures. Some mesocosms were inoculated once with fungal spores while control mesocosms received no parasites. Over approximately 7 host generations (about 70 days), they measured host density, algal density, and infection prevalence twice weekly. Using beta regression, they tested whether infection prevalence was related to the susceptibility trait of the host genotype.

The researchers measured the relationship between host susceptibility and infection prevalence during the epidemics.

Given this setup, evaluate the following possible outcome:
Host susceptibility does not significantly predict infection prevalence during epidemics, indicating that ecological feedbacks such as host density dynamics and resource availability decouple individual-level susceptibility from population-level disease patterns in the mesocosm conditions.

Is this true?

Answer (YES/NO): NO